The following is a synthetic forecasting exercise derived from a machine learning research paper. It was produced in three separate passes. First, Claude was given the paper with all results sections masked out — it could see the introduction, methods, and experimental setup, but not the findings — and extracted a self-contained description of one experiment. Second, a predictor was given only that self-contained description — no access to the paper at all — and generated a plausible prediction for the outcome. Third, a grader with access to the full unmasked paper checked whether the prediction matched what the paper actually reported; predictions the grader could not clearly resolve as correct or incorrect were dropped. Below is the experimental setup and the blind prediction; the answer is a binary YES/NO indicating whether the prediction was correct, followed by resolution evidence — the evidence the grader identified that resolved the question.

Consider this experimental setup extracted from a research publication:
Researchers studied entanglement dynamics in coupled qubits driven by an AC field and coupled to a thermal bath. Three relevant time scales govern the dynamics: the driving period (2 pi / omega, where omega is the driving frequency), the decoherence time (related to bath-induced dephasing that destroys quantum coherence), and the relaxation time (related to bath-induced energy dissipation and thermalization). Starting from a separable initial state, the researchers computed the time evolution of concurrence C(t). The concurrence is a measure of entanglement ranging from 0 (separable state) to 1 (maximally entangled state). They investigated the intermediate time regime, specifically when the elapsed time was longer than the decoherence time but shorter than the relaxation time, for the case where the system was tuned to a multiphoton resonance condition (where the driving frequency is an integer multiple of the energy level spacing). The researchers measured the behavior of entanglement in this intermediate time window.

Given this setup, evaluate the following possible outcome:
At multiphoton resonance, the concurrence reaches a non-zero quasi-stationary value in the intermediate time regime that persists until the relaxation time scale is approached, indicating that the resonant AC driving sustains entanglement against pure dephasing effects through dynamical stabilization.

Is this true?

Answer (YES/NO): NO